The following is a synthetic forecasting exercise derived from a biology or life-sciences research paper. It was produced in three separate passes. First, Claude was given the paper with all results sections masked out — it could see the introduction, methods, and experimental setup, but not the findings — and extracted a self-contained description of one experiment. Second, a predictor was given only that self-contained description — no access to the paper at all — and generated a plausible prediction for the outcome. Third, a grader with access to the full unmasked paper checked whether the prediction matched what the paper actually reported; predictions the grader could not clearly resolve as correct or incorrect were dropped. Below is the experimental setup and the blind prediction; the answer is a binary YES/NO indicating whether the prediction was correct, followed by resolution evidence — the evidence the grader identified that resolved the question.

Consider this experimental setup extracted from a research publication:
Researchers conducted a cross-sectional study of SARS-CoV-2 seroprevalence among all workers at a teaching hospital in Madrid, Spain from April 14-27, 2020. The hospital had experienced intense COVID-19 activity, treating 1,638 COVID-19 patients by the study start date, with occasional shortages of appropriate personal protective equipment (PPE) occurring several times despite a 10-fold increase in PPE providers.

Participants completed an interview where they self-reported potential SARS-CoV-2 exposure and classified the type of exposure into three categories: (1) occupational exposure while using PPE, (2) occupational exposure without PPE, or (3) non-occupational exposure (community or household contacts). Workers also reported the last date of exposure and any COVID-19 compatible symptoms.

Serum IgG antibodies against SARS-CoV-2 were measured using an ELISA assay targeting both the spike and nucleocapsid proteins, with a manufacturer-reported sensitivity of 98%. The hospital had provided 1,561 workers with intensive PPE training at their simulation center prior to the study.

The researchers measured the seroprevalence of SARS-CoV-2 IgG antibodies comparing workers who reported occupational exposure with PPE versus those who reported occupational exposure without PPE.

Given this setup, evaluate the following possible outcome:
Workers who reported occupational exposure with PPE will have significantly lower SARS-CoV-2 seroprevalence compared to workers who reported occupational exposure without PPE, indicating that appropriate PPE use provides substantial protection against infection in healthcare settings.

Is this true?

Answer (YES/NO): NO